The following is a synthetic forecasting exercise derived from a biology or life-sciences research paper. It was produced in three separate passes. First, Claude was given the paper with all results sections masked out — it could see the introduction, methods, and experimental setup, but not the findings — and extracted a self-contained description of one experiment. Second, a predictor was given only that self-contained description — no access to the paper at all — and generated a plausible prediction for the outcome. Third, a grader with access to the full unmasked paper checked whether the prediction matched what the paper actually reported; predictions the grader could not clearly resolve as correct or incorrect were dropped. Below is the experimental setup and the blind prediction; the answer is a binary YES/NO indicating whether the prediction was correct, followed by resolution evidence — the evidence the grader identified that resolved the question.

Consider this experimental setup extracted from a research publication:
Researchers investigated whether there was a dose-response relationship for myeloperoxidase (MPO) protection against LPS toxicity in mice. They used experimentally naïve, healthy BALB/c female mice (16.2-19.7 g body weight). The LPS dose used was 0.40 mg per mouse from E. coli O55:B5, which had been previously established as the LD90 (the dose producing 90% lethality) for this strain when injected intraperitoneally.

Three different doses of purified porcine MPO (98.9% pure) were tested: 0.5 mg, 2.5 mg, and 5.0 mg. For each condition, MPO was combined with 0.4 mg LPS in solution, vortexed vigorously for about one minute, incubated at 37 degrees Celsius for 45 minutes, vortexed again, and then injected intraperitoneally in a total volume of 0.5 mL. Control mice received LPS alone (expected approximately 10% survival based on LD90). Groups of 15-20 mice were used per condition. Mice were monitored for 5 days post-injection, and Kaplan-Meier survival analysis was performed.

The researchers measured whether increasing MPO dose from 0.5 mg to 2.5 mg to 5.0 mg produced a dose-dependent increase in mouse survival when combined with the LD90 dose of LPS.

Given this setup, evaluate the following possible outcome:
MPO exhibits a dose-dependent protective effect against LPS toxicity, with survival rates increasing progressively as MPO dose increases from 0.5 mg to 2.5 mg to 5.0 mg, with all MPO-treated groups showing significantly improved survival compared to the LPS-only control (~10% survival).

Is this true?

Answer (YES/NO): YES